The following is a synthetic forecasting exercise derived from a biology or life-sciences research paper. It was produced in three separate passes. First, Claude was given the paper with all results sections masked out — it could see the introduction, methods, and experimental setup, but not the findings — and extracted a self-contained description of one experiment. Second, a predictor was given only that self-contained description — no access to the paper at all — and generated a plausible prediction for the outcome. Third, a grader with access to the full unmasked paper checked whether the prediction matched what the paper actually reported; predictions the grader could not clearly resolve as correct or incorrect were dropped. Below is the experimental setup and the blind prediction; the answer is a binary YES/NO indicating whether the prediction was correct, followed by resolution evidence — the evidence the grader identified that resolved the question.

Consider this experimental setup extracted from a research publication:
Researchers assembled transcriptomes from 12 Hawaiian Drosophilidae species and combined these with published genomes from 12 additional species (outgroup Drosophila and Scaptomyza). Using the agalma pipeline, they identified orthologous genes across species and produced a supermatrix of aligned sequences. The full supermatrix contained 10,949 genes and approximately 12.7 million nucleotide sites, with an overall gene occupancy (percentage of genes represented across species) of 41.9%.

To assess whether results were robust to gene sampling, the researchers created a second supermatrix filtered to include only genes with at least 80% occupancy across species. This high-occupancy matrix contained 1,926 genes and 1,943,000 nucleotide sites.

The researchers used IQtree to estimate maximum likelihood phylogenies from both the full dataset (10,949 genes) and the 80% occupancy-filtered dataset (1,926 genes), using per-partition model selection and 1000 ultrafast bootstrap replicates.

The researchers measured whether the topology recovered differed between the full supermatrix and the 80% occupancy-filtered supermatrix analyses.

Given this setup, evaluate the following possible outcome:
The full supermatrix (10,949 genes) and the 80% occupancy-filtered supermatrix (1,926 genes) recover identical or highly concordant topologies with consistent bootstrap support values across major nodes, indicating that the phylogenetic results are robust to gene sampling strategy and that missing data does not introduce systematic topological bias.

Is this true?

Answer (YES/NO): NO